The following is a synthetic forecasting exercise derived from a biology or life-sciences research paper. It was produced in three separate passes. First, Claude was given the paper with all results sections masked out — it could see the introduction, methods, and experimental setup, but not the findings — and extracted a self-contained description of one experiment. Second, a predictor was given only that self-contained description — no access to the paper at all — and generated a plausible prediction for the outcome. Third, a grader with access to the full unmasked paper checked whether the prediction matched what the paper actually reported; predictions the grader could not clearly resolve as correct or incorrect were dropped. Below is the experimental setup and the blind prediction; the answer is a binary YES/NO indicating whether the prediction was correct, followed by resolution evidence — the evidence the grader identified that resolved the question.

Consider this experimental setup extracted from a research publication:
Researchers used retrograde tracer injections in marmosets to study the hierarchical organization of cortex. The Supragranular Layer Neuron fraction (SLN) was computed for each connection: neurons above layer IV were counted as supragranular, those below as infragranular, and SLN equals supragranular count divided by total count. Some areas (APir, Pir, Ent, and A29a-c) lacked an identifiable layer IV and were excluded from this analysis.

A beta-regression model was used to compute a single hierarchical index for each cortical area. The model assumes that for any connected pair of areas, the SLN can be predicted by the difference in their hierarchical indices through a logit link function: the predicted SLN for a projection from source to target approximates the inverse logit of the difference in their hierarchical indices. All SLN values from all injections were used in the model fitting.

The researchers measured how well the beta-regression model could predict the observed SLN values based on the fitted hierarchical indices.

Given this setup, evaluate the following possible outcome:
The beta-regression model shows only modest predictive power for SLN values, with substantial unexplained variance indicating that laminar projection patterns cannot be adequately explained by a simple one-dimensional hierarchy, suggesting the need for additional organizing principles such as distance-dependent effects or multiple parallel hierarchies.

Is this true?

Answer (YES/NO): NO